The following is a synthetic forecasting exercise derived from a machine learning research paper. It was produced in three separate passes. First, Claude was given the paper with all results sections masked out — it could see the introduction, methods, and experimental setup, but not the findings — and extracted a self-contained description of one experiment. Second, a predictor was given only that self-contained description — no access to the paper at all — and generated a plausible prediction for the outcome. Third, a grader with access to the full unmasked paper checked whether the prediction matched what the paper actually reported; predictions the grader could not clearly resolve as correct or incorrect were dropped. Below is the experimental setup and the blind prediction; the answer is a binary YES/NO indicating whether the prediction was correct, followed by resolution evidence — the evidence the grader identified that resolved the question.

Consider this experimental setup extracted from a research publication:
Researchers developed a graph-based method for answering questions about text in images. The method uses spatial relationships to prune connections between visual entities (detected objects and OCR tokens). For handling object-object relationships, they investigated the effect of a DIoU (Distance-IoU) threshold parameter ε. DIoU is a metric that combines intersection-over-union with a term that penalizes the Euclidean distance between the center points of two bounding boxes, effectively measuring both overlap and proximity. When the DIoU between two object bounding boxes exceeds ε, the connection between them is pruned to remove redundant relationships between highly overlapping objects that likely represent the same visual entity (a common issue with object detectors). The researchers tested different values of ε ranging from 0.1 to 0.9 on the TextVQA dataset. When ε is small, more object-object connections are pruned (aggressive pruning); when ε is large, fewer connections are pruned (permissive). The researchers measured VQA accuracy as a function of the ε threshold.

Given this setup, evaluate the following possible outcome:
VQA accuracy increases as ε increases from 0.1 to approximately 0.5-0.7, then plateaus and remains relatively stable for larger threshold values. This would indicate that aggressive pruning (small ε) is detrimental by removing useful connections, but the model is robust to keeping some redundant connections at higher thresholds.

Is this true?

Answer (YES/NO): NO